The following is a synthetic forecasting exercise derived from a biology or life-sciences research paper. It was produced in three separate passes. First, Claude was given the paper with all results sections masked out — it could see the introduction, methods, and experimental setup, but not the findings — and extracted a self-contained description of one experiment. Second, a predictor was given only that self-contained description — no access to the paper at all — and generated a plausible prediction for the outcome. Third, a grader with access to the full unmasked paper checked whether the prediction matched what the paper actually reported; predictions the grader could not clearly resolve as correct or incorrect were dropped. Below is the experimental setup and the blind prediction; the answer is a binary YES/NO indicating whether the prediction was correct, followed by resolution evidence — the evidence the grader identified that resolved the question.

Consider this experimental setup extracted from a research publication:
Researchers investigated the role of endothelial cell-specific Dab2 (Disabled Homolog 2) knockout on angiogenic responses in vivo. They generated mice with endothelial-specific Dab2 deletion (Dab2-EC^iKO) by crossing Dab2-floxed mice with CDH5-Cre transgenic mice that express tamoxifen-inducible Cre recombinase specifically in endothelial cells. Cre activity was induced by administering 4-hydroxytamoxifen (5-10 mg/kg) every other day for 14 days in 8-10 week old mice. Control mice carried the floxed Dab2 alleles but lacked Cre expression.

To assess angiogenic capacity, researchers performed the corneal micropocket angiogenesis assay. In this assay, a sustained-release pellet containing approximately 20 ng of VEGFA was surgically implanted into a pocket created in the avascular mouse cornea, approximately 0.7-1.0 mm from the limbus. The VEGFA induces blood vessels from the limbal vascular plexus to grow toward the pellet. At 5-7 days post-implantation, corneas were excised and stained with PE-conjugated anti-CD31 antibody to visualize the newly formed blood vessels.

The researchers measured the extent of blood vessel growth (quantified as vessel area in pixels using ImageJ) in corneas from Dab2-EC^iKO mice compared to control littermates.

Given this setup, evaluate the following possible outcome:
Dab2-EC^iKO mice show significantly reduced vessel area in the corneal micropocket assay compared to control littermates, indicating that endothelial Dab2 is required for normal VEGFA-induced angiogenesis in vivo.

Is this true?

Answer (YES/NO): YES